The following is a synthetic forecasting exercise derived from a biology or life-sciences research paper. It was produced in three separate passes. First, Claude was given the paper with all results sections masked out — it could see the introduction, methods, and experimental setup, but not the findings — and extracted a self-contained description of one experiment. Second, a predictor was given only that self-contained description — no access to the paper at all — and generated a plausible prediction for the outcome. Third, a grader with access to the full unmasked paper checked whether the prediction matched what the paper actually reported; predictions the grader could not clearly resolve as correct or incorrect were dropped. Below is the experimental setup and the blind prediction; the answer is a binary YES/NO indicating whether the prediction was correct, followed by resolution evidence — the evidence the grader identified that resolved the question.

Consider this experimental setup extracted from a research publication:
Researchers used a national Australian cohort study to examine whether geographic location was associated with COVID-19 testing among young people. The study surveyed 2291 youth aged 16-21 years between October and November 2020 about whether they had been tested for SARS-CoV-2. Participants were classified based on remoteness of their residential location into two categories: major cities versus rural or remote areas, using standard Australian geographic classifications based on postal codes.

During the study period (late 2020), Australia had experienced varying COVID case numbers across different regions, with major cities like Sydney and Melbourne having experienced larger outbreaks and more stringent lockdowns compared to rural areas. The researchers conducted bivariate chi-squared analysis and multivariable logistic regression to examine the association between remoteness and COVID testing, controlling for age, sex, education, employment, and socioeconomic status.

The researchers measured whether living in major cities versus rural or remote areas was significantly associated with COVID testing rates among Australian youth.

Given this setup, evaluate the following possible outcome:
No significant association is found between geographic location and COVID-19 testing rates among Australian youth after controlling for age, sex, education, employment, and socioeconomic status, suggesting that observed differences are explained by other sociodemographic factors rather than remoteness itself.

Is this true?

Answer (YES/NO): NO